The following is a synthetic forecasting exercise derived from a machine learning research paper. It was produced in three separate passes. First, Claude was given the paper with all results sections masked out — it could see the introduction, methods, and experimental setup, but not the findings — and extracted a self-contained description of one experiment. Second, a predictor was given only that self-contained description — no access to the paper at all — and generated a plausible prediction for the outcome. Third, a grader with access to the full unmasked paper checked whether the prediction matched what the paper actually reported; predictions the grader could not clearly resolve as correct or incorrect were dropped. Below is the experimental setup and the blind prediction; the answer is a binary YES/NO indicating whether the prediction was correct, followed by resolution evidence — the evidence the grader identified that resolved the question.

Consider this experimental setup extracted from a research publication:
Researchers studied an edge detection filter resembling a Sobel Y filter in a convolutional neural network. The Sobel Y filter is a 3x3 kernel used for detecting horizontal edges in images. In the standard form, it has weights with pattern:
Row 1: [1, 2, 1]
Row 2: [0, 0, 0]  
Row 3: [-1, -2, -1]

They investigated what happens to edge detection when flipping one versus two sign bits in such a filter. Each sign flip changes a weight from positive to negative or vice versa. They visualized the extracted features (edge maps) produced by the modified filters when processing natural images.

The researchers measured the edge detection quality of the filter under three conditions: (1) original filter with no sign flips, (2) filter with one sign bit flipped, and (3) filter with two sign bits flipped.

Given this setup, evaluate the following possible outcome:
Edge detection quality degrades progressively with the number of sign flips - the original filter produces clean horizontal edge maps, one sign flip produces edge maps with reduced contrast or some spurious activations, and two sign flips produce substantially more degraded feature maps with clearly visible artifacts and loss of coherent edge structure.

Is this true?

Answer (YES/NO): NO